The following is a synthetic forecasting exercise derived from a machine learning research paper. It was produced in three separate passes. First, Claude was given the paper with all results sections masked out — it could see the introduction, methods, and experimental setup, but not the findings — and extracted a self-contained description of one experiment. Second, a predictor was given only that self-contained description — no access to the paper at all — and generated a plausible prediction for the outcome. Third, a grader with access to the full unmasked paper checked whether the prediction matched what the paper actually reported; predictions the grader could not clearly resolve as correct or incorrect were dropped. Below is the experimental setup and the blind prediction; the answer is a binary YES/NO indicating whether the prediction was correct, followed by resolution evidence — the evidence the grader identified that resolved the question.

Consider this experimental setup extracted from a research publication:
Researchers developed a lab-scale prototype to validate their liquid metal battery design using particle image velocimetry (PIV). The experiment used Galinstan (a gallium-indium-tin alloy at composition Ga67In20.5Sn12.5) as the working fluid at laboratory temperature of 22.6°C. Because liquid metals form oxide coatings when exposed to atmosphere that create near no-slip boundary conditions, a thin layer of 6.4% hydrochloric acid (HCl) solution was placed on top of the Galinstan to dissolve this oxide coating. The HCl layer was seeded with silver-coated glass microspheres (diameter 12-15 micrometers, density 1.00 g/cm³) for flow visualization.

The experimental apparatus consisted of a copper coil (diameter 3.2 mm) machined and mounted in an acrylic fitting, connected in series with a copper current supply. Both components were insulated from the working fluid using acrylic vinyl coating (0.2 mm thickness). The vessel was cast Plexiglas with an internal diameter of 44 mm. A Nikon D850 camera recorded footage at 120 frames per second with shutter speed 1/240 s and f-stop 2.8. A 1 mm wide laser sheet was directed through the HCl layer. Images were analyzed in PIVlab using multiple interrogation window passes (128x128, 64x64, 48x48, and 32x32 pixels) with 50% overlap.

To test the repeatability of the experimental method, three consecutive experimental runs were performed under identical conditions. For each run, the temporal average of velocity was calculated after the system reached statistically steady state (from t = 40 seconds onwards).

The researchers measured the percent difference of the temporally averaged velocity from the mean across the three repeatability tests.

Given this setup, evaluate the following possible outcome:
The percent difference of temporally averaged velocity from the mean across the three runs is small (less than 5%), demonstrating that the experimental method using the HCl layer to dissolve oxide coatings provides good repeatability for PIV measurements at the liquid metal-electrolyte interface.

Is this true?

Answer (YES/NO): YES